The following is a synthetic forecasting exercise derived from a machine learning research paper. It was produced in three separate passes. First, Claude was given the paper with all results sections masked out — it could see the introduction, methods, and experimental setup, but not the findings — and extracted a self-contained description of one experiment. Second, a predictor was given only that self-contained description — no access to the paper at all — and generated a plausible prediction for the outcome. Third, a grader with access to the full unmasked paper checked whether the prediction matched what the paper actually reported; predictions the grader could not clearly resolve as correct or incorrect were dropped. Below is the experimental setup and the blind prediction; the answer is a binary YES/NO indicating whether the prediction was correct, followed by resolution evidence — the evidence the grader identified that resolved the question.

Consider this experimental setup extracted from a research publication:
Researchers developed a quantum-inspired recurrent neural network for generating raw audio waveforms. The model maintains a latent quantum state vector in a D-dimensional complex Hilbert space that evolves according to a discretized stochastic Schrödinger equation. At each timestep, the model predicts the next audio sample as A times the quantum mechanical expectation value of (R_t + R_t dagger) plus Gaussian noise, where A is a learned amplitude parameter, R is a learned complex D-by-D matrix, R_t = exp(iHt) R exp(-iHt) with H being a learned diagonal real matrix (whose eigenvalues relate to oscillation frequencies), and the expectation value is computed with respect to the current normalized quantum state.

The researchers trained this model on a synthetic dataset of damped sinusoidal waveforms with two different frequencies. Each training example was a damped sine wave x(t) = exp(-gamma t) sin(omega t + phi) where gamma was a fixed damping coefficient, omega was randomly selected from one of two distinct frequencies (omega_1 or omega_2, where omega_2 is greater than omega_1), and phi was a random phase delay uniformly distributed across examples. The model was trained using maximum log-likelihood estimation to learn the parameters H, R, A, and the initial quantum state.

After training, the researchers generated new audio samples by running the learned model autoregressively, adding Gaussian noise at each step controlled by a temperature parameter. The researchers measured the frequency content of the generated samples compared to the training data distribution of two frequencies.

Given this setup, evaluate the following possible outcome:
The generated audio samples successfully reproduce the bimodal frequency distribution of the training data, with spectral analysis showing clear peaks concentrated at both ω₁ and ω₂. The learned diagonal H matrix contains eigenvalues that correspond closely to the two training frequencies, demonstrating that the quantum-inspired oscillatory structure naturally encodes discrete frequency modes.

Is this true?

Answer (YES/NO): NO